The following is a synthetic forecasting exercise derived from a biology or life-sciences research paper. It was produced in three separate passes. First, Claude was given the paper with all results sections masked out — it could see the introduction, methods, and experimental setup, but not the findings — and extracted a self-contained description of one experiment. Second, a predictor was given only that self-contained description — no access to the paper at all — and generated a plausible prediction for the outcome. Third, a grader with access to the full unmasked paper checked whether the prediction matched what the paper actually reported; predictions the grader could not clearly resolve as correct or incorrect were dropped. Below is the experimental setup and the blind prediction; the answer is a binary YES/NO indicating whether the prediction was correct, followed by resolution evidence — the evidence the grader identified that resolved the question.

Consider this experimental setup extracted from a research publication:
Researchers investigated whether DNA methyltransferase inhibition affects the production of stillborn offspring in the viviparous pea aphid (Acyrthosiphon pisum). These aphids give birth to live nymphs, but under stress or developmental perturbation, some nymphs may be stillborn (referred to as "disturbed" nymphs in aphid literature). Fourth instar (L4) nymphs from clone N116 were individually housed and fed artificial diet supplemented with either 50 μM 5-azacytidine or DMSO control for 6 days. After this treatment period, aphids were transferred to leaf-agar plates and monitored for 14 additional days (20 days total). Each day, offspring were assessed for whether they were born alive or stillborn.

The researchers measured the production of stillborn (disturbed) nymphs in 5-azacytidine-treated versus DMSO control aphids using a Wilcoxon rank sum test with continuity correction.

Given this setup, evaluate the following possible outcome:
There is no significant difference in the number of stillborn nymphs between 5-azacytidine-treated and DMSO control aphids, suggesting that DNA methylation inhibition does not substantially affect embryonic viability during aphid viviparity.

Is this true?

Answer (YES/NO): NO